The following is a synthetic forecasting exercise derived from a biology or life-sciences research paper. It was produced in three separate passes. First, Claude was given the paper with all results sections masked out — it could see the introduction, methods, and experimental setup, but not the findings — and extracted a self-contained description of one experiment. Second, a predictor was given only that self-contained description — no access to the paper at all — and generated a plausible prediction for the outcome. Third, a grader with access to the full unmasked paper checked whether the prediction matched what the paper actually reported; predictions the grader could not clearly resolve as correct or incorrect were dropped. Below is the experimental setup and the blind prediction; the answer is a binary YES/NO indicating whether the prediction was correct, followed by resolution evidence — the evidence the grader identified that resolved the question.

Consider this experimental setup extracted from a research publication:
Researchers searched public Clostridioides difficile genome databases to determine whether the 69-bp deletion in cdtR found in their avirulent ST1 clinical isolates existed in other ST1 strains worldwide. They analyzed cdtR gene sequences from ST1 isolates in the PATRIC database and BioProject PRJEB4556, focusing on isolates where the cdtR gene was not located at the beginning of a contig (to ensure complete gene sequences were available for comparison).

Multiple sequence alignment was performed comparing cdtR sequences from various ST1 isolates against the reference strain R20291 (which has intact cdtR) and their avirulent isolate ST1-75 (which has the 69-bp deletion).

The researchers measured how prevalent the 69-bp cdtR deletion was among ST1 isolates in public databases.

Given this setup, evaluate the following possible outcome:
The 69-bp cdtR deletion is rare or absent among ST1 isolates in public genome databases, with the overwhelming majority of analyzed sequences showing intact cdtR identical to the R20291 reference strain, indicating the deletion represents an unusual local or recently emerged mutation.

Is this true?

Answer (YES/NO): YES